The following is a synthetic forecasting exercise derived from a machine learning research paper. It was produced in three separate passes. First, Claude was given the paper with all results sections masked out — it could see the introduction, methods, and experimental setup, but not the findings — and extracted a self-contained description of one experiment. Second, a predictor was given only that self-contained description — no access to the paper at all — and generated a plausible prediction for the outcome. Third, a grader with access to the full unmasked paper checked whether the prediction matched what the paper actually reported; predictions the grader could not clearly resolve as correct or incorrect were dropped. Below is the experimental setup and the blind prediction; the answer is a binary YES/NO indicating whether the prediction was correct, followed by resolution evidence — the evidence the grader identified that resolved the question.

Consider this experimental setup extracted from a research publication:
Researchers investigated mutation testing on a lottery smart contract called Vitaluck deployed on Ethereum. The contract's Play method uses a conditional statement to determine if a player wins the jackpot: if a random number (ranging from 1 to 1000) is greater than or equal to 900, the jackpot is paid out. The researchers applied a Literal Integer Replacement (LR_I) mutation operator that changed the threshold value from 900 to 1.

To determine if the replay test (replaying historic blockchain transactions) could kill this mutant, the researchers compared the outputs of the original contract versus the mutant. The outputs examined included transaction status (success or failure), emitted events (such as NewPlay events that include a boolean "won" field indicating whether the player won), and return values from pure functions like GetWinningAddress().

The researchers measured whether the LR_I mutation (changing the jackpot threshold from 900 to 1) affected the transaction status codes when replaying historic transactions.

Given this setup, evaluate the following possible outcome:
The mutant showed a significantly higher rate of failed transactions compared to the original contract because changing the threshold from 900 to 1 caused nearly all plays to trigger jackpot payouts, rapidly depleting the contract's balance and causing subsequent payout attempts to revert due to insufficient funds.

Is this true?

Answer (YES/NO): NO